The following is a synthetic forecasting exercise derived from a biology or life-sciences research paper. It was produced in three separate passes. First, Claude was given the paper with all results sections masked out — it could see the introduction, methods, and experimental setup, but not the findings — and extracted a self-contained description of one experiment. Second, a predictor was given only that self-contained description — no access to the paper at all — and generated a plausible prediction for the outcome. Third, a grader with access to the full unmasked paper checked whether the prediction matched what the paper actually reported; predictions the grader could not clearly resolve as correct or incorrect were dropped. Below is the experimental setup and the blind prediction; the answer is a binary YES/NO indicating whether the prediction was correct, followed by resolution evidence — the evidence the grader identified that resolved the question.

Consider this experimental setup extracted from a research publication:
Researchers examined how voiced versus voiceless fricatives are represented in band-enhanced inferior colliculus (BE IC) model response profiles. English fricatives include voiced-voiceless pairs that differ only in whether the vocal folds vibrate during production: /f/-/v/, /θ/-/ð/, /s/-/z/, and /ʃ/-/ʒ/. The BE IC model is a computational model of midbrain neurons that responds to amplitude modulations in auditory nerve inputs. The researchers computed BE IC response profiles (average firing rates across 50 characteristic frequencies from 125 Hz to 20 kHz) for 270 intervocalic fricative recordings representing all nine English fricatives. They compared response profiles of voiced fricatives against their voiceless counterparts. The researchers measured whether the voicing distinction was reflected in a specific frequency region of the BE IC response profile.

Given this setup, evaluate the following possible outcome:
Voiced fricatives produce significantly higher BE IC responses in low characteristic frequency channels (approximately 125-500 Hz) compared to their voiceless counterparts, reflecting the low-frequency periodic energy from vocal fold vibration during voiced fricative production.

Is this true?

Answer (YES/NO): YES